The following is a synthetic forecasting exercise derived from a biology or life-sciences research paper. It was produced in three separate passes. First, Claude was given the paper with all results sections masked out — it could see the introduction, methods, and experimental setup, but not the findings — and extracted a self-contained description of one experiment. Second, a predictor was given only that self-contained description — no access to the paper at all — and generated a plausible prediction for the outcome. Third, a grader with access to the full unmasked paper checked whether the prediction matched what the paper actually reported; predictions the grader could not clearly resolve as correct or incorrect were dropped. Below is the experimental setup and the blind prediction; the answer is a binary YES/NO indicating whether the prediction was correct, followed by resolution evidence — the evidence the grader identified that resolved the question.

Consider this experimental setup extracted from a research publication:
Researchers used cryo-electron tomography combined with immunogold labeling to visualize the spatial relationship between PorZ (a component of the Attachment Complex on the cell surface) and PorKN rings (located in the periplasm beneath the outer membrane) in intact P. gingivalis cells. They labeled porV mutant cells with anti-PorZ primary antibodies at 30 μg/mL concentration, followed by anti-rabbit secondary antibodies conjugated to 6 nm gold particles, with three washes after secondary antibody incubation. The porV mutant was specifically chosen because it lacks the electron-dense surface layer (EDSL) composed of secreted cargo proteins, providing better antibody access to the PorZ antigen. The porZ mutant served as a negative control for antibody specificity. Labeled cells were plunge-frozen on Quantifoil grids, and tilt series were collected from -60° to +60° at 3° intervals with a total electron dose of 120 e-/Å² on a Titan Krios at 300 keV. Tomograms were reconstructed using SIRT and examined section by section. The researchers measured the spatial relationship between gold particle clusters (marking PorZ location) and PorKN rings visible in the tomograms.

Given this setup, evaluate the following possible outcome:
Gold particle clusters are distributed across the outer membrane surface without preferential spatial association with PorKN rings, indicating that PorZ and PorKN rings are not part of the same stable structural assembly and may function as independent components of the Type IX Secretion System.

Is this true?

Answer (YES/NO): NO